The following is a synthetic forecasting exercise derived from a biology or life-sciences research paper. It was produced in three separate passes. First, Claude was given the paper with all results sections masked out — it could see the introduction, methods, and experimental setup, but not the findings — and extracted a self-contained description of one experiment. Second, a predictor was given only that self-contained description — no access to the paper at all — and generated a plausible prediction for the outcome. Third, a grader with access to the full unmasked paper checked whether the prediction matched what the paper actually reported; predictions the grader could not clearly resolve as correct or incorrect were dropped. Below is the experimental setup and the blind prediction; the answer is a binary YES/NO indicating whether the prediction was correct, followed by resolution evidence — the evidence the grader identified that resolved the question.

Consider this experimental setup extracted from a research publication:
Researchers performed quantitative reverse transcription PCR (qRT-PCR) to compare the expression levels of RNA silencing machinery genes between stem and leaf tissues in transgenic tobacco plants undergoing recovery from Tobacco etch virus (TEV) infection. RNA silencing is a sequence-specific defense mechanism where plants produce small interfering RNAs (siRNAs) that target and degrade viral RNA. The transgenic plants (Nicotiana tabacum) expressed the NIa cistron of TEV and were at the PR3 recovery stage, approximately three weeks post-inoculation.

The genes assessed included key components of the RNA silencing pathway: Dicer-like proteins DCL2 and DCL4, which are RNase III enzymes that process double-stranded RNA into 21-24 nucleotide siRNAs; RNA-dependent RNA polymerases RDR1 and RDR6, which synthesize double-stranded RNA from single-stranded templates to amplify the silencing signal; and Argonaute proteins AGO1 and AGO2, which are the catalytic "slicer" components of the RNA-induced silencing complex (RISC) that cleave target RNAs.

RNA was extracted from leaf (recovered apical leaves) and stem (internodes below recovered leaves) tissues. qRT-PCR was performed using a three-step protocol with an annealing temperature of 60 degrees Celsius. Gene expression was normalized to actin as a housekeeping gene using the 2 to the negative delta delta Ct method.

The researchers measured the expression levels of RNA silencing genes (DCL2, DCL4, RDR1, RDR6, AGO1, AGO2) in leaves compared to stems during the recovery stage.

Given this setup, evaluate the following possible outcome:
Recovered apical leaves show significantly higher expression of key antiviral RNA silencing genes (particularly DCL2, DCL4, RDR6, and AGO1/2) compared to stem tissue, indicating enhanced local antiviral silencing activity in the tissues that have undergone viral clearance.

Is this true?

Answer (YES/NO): NO